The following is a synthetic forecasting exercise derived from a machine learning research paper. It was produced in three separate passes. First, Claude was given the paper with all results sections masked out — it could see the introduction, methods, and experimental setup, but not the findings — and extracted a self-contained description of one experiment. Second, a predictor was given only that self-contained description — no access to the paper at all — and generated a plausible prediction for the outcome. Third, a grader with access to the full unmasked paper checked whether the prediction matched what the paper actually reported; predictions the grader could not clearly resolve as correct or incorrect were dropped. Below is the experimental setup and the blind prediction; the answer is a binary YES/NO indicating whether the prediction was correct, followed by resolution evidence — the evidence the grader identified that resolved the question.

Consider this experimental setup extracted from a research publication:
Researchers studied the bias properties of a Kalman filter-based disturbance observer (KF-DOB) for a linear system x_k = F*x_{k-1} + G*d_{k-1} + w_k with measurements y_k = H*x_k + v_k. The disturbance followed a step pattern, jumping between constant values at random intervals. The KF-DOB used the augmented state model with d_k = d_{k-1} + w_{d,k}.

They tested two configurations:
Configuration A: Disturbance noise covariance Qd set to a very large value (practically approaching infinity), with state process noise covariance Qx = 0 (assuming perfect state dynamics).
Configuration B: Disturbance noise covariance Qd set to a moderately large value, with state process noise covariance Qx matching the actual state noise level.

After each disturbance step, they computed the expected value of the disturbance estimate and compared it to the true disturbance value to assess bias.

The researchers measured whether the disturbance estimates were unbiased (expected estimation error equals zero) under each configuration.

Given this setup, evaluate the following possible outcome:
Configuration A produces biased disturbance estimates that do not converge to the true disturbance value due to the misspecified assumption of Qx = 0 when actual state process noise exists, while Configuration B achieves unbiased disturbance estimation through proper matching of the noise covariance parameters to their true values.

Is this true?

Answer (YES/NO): NO